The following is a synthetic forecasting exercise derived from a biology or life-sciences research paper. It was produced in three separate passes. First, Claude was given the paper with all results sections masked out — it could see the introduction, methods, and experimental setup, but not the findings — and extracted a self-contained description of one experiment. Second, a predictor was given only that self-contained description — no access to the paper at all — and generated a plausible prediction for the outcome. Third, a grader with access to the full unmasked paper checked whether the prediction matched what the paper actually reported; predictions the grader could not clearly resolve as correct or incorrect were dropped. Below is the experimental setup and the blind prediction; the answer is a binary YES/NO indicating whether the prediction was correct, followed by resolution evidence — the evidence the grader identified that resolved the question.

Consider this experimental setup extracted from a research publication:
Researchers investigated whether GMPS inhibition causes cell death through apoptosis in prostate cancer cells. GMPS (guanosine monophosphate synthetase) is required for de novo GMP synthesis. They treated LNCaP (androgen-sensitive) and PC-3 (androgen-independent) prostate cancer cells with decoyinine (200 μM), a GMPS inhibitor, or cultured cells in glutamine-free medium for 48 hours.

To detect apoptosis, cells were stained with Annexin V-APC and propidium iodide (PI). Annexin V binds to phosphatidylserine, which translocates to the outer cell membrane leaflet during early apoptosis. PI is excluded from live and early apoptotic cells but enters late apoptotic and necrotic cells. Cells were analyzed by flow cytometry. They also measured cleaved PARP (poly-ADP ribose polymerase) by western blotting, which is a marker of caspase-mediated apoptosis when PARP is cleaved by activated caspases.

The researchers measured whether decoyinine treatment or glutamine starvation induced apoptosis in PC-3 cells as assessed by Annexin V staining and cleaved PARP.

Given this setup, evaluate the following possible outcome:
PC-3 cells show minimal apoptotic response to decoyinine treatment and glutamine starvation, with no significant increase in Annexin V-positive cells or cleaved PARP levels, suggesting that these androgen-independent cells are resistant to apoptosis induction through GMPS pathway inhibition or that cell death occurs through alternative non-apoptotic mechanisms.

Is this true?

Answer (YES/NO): YES